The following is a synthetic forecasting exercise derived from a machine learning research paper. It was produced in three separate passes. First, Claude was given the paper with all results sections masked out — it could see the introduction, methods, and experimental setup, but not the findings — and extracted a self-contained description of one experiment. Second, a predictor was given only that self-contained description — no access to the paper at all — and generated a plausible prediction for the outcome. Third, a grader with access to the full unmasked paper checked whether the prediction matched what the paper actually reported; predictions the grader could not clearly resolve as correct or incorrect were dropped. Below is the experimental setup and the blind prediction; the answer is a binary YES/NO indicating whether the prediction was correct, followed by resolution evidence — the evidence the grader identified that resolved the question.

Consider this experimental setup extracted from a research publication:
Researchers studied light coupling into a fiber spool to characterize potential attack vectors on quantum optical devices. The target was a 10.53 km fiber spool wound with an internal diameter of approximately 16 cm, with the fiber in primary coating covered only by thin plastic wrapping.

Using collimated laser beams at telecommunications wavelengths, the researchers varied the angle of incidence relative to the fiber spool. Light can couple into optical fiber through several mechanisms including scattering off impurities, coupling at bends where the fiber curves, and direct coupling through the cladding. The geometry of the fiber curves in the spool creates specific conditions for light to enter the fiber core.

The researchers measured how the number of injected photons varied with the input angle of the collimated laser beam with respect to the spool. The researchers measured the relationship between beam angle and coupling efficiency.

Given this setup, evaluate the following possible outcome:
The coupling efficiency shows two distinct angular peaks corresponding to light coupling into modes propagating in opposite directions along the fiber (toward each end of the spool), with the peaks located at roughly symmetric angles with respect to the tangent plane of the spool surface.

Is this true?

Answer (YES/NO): NO